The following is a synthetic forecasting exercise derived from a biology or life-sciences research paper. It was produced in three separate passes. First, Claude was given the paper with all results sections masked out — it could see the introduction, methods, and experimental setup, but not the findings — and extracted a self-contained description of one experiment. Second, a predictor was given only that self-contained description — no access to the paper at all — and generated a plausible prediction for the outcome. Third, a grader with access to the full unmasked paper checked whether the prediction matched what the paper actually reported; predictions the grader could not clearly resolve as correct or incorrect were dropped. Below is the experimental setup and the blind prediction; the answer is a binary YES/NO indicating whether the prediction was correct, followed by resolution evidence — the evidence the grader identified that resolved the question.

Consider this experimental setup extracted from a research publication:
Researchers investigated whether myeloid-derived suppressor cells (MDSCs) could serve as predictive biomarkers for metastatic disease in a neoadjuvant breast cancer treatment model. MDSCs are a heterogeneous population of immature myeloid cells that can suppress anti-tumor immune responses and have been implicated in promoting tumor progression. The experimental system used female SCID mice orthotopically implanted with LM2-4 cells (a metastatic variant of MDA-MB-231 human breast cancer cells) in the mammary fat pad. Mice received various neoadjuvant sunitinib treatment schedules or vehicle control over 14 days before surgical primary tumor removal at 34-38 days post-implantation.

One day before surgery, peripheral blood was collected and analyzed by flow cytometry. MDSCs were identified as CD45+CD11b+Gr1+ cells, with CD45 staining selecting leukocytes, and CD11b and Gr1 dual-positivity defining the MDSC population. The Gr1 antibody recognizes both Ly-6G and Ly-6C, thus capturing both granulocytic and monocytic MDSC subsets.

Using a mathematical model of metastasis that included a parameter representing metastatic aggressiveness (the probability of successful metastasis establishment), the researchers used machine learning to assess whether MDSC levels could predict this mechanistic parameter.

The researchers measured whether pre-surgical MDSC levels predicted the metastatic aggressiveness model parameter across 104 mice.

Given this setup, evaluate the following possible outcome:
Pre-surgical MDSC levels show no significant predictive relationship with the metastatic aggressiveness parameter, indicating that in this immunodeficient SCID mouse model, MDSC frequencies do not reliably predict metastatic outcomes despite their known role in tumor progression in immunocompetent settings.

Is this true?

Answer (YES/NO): YES